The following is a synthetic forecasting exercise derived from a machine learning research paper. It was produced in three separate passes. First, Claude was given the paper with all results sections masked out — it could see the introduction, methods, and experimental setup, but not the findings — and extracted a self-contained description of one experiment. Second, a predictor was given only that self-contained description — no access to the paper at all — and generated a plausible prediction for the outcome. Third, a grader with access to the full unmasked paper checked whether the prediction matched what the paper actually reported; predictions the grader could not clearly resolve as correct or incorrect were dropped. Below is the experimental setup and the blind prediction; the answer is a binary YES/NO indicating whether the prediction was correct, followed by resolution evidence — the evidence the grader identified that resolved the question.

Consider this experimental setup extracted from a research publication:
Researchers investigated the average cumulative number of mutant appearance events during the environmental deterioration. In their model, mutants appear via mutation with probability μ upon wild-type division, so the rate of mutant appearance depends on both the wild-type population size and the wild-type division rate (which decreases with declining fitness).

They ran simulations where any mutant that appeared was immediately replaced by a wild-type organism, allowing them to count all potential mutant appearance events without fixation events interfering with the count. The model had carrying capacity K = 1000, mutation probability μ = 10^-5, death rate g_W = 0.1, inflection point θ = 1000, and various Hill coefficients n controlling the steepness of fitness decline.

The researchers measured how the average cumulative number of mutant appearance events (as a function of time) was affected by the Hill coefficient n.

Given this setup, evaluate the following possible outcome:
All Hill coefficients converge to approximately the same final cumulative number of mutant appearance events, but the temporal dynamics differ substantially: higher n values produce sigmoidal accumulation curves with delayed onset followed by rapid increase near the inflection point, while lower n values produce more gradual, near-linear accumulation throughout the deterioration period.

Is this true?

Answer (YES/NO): NO